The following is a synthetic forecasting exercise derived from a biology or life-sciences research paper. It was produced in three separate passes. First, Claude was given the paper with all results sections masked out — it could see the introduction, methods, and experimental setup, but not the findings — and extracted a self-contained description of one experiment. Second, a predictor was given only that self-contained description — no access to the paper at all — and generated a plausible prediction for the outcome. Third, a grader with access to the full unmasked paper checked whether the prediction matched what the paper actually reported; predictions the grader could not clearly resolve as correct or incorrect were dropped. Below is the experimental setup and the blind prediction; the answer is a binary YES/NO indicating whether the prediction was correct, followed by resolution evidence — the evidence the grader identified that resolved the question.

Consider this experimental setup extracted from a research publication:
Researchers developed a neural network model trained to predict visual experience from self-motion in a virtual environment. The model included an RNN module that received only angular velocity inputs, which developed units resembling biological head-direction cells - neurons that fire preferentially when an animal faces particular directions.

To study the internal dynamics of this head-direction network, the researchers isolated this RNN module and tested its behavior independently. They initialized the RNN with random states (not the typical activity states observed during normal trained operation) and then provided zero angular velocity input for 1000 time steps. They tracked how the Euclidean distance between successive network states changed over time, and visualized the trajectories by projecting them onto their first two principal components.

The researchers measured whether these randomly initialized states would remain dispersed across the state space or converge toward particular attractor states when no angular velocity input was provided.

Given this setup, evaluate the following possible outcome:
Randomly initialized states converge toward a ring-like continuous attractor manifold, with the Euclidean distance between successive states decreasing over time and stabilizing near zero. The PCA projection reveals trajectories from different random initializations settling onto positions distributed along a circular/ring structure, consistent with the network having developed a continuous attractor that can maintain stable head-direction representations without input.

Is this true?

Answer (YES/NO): NO